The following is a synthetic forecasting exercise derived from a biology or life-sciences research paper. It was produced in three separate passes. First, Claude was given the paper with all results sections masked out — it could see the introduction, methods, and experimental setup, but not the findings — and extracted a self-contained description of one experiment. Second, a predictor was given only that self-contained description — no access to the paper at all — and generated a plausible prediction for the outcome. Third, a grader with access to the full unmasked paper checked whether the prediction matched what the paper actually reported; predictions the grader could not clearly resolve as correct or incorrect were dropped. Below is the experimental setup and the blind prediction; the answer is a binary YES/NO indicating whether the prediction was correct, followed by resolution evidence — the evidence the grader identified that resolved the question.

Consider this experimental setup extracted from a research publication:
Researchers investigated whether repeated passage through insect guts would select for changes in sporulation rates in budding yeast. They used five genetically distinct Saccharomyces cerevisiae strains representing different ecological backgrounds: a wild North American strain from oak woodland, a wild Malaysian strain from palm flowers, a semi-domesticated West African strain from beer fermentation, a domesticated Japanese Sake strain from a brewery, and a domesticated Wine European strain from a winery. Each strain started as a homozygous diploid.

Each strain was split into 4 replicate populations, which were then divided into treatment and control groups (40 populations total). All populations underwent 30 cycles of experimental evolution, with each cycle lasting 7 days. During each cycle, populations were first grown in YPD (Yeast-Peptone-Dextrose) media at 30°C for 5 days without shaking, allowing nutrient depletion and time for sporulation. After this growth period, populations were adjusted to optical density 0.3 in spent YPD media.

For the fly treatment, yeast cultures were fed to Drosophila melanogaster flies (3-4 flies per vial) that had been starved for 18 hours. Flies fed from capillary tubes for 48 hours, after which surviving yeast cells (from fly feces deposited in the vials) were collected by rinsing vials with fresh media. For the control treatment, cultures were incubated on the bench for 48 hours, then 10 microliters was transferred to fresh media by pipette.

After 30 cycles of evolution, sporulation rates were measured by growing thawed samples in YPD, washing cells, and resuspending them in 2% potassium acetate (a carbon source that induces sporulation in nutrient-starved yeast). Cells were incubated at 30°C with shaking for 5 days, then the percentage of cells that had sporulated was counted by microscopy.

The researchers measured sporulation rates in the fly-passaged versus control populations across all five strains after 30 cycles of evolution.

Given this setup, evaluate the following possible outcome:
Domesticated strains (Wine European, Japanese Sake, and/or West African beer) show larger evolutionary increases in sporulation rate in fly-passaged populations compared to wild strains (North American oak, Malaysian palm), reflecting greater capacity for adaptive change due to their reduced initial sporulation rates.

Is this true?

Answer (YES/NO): NO